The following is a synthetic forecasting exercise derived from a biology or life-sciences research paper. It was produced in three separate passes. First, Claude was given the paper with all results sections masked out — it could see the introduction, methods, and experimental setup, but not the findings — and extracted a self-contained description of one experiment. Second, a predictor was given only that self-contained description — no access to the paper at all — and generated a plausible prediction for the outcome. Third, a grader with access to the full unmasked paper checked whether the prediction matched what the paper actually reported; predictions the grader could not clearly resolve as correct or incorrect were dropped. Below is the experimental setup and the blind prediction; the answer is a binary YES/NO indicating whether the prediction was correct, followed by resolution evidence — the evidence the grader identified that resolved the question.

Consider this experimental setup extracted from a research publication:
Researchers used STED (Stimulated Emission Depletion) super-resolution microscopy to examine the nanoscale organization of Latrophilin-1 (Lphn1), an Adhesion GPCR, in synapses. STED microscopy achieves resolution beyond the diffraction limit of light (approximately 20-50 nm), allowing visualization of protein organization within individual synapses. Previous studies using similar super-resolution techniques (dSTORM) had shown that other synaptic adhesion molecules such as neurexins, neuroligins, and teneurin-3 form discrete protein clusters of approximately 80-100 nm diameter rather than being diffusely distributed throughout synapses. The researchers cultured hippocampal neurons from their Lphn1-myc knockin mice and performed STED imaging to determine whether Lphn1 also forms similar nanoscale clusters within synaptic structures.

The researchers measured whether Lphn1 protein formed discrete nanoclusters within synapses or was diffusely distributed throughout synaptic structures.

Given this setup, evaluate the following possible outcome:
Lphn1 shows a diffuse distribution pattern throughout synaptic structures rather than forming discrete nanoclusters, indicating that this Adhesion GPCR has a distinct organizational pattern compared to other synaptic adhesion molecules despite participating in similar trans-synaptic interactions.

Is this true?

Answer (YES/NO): NO